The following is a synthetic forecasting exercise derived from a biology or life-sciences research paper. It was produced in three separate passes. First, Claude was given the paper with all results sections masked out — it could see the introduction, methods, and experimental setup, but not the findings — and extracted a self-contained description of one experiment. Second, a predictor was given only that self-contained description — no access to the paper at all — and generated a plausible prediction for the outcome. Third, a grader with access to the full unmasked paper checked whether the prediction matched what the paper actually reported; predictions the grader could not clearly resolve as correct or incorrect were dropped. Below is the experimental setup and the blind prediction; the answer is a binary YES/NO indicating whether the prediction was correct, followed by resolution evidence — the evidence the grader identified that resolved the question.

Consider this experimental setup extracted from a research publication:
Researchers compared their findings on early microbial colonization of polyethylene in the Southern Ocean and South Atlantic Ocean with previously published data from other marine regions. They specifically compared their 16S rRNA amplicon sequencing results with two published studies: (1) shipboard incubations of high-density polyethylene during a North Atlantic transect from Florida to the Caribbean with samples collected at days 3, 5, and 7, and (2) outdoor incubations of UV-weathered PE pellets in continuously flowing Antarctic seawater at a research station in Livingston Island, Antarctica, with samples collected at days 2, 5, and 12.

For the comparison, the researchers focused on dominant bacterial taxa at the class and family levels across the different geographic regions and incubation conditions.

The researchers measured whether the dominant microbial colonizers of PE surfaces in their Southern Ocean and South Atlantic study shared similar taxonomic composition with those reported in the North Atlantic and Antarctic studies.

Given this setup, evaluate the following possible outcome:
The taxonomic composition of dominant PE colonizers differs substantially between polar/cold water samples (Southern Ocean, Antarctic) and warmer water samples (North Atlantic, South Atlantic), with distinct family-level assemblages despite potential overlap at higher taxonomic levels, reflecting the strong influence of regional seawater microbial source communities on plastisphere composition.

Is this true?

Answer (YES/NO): NO